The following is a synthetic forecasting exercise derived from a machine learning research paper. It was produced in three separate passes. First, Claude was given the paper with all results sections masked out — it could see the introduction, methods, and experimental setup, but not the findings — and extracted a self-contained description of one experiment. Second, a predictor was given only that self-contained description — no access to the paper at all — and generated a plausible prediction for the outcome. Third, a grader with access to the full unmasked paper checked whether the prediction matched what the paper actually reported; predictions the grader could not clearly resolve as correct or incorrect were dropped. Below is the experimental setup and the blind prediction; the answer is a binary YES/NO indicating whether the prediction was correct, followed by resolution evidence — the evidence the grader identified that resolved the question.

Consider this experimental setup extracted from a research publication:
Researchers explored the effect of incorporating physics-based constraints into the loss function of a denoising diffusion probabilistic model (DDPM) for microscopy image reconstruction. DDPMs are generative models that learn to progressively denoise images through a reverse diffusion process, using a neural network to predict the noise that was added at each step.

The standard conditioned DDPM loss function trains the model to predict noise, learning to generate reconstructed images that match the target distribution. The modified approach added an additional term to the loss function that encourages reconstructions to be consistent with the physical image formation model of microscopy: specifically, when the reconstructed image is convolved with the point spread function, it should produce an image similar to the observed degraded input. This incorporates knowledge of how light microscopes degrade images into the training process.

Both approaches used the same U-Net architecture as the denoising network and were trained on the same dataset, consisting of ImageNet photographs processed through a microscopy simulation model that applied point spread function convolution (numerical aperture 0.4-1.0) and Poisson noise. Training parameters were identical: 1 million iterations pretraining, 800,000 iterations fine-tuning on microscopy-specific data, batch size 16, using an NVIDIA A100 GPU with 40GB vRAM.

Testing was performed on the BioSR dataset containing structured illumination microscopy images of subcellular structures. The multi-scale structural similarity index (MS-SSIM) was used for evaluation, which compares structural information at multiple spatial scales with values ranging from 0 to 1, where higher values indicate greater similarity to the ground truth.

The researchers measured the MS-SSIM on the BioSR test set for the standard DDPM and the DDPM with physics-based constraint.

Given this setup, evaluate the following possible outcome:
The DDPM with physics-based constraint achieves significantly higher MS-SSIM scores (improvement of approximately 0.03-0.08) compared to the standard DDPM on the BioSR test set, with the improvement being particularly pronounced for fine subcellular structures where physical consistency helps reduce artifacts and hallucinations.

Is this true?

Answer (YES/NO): NO